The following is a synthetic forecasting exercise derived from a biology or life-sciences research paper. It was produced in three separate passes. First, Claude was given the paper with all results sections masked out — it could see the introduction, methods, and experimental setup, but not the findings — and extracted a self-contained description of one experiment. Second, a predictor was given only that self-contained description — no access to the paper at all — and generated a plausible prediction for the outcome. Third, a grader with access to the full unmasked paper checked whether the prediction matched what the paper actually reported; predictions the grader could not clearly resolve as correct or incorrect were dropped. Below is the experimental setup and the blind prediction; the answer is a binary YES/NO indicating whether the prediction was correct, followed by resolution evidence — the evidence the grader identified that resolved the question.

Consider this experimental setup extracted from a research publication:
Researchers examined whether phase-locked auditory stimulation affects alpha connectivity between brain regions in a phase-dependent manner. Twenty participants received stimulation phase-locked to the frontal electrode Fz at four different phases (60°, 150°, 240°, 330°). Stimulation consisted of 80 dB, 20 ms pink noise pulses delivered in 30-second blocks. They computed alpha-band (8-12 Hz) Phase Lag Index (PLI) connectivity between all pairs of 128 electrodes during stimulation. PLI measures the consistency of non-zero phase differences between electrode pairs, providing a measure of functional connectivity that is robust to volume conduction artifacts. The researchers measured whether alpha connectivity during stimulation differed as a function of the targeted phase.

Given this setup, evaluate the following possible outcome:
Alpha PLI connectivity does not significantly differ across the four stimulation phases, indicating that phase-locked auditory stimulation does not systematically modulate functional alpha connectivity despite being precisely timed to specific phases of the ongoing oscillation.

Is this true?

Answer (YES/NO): NO